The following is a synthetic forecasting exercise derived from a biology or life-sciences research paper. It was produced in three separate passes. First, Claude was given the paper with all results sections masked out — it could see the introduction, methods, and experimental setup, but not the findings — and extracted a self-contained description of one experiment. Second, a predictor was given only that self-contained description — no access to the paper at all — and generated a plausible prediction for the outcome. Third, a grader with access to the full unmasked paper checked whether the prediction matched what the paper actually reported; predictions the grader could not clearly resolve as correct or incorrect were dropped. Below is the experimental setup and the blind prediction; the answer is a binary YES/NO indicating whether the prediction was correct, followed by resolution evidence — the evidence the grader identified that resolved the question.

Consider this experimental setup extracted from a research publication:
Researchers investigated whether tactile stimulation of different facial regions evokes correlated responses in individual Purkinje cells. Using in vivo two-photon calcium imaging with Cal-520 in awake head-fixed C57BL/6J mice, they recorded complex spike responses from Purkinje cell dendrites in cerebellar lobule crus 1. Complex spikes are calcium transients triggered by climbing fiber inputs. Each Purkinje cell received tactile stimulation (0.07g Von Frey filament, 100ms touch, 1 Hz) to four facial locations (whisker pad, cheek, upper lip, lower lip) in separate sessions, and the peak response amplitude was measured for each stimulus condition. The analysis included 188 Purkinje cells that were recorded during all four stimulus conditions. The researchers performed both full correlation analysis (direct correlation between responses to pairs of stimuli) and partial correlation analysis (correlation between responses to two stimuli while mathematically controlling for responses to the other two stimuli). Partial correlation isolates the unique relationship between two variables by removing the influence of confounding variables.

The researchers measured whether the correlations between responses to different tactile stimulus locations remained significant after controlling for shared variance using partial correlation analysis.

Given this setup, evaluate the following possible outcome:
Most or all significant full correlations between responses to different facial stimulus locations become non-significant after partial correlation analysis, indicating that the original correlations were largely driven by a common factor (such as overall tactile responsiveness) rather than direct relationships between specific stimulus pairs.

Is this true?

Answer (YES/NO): NO